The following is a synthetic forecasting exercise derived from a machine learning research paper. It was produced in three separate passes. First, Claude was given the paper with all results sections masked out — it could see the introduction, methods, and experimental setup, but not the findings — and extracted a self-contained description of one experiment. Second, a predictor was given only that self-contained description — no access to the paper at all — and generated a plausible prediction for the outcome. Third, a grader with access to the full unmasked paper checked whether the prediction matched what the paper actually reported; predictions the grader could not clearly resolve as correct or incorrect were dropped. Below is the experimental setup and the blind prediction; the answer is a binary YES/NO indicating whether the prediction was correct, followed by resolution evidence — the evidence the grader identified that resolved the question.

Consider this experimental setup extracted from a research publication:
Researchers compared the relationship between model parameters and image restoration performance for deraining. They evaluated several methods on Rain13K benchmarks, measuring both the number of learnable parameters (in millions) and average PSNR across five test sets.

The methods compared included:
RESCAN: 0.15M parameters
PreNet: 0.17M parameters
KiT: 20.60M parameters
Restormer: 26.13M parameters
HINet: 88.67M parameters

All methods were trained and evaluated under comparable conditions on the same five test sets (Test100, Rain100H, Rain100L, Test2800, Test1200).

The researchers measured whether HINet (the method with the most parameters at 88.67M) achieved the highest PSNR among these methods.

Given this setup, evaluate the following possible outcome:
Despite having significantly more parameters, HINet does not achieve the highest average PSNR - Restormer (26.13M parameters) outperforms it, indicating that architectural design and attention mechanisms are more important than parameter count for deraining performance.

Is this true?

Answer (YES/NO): YES